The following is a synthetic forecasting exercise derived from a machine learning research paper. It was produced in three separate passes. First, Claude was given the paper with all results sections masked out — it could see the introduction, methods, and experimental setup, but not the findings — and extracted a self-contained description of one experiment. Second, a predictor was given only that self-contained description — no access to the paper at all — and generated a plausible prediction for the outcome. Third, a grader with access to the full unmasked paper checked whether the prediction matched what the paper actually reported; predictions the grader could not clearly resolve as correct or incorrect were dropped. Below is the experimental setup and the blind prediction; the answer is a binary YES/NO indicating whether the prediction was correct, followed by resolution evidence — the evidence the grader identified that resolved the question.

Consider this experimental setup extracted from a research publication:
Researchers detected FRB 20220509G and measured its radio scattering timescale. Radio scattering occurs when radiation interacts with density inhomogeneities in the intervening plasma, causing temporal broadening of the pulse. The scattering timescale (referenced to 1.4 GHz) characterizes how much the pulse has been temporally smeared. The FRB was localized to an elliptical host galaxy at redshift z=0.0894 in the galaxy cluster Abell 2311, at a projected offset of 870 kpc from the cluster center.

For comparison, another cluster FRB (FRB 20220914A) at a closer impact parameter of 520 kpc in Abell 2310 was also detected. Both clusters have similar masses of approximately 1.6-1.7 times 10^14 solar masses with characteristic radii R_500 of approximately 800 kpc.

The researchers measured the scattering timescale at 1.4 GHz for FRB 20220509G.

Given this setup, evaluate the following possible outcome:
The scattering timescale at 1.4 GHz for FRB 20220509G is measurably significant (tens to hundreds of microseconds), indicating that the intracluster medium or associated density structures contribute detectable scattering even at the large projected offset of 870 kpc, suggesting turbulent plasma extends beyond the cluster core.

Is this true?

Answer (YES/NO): NO